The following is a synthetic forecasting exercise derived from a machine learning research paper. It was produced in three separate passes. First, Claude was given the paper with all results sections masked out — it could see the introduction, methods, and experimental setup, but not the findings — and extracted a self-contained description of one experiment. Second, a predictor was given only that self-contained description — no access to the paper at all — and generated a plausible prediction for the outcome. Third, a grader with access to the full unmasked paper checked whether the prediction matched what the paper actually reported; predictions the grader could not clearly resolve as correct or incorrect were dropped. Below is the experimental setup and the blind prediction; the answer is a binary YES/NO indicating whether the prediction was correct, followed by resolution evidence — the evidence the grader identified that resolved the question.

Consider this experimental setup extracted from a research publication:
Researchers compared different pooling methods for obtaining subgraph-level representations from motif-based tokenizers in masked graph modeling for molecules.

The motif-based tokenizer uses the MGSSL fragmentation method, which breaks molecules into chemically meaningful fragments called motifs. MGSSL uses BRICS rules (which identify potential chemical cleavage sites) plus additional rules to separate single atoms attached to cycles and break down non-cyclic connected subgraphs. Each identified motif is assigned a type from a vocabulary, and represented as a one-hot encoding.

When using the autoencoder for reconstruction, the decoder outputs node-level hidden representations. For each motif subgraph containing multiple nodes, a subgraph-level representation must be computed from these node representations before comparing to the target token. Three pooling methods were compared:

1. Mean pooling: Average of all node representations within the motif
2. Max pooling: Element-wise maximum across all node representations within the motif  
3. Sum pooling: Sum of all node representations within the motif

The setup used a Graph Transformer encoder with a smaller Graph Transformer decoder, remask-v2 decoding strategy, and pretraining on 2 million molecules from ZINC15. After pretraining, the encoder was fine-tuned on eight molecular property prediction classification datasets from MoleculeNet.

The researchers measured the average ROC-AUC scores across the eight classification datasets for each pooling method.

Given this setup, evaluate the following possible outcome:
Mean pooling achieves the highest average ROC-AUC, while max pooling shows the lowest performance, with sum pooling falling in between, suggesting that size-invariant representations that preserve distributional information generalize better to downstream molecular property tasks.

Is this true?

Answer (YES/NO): YES